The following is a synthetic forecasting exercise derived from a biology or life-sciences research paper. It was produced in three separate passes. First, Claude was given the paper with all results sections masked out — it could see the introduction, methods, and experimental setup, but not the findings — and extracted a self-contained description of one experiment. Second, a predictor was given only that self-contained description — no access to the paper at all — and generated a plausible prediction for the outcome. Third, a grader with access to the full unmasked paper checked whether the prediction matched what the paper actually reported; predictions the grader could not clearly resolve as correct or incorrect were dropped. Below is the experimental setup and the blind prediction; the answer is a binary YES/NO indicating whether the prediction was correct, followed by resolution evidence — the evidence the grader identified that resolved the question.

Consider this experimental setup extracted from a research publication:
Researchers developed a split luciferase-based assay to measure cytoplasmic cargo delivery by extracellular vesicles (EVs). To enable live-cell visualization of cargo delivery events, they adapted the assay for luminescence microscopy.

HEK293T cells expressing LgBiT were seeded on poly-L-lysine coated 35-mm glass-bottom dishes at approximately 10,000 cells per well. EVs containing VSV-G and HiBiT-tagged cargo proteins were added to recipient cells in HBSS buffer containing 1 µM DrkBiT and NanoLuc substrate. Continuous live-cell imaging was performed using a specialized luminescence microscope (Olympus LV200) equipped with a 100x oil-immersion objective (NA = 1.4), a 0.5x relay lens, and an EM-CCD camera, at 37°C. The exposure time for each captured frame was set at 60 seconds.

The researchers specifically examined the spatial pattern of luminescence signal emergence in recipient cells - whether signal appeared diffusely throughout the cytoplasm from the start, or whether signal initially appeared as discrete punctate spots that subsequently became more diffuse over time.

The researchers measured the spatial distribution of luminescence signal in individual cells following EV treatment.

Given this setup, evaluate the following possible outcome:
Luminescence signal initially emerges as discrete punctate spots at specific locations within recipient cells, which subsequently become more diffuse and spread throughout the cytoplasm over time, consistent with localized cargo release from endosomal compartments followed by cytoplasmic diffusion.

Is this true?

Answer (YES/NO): NO